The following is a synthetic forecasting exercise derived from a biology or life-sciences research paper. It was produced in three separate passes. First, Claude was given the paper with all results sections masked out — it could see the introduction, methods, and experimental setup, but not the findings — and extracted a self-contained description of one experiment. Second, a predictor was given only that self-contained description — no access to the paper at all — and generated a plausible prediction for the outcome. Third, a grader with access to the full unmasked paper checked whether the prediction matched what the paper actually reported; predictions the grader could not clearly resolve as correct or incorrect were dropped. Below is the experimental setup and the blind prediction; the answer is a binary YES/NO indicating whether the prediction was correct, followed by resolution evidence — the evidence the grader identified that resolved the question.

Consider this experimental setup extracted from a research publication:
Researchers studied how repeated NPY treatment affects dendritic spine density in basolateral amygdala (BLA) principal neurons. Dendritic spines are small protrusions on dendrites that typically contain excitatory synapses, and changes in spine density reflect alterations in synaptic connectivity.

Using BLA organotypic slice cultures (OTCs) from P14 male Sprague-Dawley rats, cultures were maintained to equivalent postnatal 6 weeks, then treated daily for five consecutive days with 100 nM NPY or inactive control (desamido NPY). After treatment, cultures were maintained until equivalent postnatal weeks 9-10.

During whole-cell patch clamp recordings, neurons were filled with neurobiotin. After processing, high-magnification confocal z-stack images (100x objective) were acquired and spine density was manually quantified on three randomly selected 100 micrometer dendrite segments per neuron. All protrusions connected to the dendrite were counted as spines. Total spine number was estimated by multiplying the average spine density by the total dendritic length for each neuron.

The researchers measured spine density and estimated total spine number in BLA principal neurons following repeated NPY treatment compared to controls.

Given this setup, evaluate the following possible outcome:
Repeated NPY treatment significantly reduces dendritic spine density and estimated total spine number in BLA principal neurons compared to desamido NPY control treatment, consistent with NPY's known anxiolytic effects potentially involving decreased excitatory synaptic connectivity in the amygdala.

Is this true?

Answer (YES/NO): NO